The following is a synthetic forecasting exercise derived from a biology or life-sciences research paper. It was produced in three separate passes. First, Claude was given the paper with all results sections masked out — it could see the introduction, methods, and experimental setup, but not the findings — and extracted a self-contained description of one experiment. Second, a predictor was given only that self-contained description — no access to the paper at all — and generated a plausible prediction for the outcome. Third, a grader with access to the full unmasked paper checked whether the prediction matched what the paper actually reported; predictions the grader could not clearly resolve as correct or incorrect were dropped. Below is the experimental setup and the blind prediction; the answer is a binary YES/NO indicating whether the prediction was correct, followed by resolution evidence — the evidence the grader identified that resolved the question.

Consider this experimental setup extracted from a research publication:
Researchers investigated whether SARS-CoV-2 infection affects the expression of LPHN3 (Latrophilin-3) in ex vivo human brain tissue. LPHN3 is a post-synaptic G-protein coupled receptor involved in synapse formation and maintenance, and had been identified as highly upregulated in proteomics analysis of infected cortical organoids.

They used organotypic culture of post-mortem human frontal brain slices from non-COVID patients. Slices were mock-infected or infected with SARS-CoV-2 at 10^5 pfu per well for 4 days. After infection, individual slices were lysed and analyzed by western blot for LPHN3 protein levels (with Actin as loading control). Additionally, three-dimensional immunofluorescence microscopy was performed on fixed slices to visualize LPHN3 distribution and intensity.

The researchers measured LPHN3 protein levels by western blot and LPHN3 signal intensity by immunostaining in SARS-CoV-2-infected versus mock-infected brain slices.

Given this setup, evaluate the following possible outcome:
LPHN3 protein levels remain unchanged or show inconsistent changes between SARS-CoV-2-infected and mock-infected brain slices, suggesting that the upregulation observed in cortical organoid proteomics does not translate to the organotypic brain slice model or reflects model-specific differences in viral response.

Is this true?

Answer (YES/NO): NO